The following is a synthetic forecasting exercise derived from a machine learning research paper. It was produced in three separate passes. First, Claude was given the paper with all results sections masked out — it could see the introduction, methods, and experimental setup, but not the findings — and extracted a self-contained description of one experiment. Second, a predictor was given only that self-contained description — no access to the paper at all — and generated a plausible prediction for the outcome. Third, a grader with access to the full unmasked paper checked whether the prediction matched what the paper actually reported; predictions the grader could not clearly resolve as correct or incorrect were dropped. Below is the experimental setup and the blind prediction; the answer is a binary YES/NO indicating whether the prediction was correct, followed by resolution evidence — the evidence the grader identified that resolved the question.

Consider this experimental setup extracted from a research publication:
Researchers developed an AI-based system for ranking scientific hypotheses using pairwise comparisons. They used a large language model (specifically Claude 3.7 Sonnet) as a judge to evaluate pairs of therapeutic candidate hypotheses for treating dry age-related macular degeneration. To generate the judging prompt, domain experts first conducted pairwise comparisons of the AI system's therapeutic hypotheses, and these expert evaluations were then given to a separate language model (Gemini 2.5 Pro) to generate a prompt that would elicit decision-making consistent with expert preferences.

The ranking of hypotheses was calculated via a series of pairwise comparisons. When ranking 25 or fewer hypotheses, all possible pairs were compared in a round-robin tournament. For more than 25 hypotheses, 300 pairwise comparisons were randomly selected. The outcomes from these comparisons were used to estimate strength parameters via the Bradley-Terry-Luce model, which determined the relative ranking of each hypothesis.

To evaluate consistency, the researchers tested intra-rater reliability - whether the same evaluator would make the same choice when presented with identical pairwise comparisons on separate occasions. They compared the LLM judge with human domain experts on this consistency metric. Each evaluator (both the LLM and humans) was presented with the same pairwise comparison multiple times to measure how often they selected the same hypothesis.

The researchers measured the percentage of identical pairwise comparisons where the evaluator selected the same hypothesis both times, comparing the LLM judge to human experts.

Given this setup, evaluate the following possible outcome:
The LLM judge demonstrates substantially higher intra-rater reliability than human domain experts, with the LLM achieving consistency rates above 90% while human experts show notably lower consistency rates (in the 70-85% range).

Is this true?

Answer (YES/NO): NO